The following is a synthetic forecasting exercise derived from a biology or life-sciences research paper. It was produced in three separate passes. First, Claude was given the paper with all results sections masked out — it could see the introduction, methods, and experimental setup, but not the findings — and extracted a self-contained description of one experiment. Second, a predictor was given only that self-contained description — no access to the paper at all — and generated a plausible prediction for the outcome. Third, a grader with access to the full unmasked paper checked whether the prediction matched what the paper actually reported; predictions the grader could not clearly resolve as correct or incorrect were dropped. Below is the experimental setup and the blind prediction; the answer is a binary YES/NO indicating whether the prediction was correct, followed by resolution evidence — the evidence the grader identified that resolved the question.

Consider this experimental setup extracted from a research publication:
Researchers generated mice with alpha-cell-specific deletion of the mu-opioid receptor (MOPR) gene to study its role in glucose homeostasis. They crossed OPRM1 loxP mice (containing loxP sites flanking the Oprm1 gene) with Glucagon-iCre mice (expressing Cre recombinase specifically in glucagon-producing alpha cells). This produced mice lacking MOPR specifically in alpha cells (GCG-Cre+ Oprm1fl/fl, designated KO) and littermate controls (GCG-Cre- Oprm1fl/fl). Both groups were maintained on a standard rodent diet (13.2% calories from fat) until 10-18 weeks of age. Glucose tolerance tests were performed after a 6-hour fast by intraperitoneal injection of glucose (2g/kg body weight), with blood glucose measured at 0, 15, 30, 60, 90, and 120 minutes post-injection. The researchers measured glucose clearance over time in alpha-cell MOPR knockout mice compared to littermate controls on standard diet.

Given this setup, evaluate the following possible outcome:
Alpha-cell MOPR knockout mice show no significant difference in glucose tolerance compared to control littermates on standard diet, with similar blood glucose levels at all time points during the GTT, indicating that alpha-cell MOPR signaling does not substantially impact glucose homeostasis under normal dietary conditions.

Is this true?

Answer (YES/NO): YES